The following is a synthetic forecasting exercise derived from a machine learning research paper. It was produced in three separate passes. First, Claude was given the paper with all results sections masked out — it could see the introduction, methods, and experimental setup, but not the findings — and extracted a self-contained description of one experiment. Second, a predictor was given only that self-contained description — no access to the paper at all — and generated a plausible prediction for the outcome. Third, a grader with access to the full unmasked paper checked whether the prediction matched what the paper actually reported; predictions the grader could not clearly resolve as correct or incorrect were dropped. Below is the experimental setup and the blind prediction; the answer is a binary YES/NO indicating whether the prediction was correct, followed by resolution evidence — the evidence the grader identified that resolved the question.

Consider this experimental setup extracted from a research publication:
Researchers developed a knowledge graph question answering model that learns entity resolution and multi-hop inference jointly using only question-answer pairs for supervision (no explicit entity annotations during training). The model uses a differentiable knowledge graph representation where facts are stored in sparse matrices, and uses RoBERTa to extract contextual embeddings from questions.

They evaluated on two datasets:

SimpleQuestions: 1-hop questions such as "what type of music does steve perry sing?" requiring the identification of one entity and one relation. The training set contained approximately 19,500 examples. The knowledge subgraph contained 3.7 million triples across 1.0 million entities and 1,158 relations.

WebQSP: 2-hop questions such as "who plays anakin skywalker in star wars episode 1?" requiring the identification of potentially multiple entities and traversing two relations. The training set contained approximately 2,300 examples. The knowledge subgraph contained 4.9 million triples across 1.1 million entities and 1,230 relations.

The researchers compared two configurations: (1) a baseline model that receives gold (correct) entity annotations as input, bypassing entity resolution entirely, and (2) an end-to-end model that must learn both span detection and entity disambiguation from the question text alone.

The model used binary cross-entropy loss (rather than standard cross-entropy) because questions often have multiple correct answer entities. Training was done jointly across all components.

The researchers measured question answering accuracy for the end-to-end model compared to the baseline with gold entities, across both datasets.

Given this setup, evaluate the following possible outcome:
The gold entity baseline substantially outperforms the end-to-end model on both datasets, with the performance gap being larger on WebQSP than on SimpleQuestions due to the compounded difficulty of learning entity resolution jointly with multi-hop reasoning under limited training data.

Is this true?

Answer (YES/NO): YES